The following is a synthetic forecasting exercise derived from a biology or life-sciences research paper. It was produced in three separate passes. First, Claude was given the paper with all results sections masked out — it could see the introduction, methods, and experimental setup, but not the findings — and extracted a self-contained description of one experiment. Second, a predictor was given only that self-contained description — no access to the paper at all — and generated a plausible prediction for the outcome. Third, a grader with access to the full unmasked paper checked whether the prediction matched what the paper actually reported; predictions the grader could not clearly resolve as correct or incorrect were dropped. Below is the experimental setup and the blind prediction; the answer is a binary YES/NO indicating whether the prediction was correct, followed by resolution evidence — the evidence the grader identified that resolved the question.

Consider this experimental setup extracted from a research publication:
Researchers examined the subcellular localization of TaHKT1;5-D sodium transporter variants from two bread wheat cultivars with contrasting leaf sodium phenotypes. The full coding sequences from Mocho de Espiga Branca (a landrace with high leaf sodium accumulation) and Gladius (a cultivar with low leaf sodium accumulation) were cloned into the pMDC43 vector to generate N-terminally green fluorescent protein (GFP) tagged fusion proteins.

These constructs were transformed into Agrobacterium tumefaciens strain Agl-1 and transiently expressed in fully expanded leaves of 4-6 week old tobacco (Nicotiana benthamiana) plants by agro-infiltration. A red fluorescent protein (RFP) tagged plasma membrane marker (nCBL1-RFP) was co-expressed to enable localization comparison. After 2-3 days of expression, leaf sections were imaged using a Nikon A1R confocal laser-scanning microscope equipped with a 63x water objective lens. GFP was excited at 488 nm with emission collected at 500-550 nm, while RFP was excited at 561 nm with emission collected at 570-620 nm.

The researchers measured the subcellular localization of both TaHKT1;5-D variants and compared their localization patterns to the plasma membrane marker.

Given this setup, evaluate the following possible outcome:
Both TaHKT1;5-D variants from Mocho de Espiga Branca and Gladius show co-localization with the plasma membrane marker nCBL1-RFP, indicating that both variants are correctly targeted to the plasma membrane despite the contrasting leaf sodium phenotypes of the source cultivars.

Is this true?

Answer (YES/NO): NO